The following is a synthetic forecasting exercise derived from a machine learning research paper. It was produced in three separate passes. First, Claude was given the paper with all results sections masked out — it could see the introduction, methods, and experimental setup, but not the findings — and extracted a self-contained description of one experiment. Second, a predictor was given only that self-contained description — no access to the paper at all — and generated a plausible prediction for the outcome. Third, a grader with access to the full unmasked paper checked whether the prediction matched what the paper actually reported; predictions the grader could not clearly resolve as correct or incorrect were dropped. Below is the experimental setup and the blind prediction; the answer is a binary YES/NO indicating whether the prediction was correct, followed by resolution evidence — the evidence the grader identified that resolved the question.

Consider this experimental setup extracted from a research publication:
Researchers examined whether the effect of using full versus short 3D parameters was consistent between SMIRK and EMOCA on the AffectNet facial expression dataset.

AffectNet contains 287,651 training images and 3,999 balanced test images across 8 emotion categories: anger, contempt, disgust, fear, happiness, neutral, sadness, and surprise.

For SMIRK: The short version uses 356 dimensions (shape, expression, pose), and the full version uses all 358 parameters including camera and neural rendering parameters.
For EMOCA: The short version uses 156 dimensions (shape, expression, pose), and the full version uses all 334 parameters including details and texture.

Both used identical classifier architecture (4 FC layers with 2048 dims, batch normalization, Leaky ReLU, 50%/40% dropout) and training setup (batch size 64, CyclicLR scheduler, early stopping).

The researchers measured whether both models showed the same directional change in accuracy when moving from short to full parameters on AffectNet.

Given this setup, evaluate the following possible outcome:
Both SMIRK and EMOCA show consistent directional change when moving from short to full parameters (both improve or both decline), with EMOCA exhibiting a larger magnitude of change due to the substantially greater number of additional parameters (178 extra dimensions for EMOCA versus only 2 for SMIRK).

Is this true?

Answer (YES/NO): NO